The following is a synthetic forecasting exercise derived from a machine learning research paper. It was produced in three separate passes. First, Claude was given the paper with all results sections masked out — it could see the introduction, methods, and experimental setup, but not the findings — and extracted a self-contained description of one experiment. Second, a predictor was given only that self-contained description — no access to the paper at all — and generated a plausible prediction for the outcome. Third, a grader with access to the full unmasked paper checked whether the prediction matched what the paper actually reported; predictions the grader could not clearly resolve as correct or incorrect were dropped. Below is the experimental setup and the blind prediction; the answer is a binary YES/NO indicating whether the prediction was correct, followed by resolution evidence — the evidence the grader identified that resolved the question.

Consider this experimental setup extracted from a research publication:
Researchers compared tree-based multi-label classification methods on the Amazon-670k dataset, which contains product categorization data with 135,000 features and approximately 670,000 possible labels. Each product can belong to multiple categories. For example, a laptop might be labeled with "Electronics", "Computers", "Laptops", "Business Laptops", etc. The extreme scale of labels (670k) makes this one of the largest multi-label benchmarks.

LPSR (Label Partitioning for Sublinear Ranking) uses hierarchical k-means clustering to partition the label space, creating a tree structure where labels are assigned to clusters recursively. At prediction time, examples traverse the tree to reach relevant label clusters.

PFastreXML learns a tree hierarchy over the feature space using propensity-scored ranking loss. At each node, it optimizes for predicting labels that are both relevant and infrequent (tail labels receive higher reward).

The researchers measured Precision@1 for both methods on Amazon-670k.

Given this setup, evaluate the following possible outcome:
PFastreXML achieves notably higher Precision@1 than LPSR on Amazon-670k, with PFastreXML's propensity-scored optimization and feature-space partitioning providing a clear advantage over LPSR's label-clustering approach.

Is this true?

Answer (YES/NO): YES